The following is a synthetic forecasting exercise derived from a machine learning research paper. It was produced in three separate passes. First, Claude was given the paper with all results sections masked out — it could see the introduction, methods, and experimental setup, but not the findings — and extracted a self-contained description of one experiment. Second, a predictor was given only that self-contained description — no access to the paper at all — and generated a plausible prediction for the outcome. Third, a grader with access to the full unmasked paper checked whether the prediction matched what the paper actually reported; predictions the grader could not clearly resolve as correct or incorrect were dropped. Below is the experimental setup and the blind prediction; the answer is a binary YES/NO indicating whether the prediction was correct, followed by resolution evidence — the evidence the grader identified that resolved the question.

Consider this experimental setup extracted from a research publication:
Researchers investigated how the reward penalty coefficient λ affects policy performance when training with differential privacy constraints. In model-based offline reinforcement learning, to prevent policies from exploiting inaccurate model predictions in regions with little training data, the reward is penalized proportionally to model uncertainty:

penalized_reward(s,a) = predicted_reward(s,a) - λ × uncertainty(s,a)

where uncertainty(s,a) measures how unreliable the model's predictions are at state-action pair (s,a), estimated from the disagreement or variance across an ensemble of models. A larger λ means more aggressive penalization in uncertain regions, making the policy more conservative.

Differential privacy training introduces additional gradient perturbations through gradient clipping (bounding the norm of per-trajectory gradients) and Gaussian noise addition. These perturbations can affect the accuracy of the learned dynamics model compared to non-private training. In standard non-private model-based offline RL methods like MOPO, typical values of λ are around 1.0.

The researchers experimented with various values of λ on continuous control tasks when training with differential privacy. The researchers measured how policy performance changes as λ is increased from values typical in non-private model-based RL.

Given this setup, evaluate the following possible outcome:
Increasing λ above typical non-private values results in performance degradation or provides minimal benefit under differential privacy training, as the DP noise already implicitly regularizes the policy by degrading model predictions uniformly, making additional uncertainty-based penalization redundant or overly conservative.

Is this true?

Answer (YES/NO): NO